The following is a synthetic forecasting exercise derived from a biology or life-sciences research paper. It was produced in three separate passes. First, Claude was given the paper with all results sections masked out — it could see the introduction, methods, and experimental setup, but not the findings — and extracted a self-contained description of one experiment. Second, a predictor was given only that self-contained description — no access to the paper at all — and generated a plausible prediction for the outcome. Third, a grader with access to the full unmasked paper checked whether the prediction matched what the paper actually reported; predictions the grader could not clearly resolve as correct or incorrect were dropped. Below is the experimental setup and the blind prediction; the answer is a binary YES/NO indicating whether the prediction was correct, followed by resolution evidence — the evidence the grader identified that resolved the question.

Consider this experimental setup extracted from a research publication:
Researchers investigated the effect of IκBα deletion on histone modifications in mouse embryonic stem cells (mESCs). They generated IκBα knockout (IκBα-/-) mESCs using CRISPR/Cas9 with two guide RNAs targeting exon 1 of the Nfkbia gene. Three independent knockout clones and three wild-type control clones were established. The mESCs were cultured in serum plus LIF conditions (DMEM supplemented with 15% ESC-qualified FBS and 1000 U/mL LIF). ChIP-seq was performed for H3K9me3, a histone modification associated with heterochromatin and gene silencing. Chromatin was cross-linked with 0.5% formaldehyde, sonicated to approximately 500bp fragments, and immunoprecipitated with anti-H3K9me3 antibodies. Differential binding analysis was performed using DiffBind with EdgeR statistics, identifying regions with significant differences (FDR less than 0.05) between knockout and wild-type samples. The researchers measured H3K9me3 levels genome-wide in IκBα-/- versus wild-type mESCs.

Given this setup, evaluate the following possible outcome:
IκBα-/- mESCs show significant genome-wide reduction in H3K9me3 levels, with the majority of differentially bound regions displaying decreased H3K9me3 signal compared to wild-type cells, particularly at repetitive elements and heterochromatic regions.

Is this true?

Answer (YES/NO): NO